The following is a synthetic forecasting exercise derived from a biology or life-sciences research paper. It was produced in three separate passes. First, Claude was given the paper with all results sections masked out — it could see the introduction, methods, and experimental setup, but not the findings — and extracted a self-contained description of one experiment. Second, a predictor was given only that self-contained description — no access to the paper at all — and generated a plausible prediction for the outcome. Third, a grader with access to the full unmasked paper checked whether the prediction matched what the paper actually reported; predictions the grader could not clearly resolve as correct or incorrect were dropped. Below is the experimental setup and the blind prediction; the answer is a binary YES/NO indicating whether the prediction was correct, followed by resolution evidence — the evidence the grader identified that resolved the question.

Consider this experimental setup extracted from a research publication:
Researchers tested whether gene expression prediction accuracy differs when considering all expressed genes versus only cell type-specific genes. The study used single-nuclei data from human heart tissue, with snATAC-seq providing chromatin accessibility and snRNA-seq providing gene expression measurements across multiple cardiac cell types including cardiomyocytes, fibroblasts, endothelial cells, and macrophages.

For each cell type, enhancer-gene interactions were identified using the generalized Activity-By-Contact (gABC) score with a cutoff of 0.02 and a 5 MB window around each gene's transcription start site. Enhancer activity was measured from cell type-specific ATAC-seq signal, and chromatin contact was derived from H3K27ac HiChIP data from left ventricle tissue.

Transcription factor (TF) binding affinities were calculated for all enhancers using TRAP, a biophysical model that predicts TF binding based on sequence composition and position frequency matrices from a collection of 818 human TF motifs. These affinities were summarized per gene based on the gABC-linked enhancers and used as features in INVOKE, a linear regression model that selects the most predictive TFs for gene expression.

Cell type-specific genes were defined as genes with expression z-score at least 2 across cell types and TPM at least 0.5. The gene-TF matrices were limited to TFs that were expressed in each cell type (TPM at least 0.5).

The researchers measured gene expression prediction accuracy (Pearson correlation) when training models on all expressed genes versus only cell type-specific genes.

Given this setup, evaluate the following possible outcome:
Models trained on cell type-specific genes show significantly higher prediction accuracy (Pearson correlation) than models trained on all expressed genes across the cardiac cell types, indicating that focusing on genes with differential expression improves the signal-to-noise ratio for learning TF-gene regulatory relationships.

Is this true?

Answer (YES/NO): NO